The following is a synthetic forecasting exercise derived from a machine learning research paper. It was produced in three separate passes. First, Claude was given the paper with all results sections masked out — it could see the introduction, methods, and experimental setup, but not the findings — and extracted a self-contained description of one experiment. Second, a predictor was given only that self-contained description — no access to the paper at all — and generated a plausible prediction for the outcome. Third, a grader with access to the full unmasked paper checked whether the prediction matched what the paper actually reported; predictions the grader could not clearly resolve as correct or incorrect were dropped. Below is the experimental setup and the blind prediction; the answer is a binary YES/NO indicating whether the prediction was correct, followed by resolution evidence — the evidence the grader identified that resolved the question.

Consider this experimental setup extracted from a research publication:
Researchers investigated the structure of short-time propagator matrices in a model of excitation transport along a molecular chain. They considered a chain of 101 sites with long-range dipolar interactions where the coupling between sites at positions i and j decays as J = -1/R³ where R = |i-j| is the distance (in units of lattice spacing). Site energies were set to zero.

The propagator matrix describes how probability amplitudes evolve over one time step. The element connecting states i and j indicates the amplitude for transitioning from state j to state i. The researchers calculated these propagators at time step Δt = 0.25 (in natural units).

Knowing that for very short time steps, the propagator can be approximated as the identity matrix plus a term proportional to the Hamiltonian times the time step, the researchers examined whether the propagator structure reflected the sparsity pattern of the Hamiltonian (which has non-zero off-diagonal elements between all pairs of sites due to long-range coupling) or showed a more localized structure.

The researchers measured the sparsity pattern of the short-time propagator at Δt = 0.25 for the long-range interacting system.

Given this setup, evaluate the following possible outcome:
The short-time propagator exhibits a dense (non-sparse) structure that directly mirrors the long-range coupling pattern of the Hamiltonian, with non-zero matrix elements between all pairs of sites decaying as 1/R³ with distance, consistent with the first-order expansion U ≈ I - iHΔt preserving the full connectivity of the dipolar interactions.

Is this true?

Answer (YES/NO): NO